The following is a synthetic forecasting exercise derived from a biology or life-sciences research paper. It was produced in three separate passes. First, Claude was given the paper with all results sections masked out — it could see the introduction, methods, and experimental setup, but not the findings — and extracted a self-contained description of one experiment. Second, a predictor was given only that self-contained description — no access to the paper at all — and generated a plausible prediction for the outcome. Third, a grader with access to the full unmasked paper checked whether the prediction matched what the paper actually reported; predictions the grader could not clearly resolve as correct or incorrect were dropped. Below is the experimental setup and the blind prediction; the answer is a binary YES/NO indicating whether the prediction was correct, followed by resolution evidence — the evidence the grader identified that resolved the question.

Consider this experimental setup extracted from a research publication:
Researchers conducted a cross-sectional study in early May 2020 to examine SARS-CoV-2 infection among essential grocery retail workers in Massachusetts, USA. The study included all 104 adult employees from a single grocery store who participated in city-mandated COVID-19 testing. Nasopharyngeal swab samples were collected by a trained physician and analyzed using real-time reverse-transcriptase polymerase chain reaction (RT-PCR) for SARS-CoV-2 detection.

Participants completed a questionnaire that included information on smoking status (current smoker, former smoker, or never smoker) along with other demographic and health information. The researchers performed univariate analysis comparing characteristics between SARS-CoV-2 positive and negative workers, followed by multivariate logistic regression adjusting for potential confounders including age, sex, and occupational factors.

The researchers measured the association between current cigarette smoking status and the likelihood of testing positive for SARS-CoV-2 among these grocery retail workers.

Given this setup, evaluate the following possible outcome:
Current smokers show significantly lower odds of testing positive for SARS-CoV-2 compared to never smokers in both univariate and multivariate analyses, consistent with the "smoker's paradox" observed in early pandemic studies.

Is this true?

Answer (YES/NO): NO